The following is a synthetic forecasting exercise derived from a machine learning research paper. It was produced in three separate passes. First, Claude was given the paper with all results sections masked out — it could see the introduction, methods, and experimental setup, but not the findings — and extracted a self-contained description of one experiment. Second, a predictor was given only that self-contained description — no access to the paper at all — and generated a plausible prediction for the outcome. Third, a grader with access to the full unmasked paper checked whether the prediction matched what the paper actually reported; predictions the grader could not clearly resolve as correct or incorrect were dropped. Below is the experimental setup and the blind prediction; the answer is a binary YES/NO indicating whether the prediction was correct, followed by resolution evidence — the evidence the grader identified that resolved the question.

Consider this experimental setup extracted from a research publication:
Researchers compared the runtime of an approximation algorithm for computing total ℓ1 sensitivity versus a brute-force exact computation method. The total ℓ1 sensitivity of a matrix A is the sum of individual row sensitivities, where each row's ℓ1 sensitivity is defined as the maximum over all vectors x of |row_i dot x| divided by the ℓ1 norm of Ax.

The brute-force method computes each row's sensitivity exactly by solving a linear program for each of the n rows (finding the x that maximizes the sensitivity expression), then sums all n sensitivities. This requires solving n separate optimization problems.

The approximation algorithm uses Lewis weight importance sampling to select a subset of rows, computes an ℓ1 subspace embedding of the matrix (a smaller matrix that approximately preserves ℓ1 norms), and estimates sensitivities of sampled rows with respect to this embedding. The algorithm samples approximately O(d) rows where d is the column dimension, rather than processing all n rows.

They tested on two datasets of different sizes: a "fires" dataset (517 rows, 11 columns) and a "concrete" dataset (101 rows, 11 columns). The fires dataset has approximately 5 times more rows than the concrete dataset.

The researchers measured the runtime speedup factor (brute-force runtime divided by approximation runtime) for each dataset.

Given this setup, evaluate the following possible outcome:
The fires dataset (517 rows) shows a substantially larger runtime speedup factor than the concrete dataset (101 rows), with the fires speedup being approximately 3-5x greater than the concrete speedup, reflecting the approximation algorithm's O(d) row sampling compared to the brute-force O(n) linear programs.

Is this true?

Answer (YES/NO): NO